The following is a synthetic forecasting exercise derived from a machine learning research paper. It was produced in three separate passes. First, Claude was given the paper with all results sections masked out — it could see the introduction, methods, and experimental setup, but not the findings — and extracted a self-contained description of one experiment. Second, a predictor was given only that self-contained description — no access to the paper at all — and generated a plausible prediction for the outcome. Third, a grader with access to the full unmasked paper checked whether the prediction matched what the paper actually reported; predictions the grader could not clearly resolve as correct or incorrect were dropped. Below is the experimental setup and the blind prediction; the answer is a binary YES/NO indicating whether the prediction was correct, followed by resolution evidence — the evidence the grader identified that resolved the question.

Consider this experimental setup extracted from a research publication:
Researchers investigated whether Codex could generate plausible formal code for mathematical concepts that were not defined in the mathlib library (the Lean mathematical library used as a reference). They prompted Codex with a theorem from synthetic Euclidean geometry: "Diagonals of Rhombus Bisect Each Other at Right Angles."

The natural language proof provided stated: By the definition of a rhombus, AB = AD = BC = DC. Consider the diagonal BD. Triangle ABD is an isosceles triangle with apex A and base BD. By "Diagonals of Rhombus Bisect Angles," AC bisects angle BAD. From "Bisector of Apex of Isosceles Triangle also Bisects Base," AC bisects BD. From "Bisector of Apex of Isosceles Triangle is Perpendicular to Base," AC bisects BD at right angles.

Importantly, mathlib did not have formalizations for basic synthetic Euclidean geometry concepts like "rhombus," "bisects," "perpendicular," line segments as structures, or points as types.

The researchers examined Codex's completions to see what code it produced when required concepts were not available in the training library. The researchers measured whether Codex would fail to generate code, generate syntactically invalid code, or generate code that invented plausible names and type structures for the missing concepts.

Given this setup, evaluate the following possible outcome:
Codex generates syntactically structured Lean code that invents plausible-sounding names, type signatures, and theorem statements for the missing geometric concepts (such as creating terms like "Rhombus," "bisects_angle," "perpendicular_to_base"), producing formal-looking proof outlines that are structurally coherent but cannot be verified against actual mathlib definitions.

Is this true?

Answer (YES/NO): YES